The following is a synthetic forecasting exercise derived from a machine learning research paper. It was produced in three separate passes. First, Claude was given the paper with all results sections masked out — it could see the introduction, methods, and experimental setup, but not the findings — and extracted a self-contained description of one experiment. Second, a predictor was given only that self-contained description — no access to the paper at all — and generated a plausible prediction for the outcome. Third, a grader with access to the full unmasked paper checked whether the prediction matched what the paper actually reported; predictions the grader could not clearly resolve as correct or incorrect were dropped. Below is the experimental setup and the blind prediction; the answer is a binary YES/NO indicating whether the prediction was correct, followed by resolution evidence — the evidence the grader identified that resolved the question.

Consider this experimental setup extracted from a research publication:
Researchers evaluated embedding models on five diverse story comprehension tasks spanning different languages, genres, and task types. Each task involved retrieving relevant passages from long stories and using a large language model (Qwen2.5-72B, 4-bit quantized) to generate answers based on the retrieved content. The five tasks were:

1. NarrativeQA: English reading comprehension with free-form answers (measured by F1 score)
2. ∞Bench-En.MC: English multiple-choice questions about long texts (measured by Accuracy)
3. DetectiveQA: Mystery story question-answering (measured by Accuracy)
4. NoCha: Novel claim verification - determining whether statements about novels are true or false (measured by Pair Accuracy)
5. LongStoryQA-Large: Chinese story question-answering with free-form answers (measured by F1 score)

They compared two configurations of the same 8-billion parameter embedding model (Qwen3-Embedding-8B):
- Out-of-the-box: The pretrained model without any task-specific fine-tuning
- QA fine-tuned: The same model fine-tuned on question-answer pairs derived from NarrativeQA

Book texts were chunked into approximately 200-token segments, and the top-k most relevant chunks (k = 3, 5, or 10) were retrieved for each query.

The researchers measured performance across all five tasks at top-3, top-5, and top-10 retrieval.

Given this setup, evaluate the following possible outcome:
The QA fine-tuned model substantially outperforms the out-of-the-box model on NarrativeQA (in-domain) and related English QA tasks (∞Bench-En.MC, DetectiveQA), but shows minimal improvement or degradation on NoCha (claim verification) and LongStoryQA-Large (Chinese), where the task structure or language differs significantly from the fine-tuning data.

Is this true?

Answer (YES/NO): NO